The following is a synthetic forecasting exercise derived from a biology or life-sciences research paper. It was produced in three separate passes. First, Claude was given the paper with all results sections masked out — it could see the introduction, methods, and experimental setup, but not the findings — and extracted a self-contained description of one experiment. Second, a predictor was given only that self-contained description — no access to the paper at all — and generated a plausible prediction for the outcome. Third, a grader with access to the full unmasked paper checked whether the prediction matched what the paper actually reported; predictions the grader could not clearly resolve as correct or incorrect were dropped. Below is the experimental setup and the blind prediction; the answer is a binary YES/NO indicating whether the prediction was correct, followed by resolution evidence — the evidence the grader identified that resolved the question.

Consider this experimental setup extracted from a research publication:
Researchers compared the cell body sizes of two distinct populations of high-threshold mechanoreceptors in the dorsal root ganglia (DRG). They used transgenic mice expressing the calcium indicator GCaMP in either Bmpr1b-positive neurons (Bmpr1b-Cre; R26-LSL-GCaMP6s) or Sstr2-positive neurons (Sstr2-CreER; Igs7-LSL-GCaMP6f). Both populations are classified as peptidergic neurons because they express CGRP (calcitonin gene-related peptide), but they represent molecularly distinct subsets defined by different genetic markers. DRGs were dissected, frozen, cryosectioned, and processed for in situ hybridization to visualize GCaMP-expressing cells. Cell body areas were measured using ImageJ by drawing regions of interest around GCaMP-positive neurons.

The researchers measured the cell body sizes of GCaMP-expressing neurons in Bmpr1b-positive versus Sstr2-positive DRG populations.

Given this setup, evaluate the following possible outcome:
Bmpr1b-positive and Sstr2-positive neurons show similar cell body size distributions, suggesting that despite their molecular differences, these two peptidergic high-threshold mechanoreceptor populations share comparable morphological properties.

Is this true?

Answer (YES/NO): NO